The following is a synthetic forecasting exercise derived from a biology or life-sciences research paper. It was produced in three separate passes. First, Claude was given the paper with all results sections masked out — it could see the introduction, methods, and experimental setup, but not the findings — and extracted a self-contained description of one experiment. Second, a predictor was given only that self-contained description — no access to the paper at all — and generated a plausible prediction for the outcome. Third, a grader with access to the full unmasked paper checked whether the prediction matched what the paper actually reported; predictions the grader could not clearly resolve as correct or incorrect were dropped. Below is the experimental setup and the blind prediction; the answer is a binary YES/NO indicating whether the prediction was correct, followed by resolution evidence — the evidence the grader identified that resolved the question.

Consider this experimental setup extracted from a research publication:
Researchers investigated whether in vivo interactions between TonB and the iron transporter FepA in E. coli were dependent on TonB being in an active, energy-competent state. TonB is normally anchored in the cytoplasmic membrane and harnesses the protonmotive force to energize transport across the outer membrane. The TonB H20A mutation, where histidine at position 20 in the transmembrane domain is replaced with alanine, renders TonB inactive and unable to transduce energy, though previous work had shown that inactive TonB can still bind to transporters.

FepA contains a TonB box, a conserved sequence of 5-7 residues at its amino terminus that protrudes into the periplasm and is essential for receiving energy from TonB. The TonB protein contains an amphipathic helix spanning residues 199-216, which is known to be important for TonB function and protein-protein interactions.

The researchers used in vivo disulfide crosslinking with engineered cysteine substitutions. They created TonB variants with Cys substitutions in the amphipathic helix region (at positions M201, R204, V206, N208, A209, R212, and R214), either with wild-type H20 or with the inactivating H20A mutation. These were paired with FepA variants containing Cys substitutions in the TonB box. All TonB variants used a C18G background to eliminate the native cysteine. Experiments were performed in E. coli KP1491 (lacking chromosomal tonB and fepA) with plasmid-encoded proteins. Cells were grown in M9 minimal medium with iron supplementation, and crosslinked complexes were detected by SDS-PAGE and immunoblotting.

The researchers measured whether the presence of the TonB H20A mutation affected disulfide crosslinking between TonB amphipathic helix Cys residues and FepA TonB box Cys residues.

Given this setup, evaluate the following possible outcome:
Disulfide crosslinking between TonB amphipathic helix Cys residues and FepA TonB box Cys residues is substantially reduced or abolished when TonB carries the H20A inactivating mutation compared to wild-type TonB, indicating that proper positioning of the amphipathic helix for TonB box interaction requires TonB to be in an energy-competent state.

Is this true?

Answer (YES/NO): YES